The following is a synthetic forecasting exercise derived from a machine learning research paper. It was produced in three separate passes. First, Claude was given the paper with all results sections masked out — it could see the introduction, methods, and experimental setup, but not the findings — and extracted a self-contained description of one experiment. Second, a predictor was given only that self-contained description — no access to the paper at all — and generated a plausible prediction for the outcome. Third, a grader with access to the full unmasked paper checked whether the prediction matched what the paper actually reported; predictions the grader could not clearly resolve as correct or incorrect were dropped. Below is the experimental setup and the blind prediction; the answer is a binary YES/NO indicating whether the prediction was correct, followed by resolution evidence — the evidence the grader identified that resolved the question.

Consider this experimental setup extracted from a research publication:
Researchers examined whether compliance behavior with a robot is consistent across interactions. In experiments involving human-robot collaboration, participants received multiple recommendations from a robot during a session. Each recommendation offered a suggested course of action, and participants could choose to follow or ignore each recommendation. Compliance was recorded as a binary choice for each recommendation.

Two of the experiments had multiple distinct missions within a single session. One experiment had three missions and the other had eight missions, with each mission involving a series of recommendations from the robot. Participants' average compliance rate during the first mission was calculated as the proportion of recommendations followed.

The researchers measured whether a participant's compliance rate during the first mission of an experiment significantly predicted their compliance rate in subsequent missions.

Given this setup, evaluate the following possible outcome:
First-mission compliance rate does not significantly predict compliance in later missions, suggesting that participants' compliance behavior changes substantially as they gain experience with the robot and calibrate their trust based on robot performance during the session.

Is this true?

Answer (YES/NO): NO